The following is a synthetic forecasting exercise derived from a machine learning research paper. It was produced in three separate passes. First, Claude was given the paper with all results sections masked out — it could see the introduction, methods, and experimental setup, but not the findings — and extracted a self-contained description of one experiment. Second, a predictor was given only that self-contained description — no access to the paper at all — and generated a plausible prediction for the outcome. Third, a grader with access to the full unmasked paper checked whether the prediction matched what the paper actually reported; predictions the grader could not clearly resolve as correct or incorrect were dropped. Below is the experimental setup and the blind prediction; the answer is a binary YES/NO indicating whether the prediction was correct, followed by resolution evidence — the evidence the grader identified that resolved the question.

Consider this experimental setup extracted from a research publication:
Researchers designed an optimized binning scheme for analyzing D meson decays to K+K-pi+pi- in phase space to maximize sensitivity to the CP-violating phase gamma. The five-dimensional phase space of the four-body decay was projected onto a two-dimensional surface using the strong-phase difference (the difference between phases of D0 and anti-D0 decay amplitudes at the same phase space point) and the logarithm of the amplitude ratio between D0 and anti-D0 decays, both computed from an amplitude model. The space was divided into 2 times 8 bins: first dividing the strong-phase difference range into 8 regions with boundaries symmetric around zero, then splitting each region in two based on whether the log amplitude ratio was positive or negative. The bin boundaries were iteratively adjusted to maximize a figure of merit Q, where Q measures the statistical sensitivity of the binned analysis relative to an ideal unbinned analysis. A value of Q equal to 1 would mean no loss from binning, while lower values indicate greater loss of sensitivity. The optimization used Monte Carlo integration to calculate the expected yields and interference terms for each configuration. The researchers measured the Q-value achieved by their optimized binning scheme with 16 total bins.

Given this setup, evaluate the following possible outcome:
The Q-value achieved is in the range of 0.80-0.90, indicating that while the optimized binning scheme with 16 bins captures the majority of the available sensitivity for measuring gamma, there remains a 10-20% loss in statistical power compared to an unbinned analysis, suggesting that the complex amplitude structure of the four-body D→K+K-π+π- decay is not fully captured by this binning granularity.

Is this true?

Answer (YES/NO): YES